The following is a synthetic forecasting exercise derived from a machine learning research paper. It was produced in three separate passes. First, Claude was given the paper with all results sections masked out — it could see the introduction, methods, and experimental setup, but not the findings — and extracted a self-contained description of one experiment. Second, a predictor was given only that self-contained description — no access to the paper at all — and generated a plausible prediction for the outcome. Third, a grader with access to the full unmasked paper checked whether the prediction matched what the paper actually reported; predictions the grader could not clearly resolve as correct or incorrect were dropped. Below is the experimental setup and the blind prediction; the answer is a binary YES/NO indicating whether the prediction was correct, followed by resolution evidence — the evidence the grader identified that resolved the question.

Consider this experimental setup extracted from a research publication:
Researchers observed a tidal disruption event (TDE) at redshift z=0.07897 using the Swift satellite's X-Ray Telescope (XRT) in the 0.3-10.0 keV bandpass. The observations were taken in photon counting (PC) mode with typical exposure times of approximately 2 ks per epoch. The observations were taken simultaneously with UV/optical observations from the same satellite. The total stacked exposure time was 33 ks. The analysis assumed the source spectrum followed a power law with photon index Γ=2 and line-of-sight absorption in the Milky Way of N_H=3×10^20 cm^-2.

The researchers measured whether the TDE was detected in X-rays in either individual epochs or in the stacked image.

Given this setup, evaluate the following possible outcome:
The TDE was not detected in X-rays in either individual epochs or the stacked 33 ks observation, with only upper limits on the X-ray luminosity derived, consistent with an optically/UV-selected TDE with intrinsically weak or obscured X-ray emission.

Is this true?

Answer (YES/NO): YES